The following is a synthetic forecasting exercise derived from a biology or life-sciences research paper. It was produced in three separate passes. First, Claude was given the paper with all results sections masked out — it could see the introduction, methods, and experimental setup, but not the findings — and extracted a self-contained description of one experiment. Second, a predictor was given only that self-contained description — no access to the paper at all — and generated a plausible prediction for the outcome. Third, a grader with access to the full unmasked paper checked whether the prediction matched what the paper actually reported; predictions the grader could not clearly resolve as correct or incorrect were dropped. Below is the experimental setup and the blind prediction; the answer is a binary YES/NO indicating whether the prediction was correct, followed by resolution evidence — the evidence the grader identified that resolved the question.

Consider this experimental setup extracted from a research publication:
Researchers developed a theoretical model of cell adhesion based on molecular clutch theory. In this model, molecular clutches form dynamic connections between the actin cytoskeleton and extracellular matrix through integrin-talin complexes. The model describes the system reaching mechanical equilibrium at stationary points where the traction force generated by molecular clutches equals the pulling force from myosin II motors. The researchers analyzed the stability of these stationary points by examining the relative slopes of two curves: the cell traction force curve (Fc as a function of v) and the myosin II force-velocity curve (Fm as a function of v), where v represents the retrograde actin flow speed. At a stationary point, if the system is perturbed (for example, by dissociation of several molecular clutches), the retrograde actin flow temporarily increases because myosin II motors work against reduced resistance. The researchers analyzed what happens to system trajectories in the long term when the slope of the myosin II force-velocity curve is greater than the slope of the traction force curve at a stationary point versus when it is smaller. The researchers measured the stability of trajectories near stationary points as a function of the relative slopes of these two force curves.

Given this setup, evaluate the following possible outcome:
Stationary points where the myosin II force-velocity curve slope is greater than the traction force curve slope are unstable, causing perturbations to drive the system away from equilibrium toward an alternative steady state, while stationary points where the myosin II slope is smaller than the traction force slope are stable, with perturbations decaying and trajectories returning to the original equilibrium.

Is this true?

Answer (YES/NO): NO